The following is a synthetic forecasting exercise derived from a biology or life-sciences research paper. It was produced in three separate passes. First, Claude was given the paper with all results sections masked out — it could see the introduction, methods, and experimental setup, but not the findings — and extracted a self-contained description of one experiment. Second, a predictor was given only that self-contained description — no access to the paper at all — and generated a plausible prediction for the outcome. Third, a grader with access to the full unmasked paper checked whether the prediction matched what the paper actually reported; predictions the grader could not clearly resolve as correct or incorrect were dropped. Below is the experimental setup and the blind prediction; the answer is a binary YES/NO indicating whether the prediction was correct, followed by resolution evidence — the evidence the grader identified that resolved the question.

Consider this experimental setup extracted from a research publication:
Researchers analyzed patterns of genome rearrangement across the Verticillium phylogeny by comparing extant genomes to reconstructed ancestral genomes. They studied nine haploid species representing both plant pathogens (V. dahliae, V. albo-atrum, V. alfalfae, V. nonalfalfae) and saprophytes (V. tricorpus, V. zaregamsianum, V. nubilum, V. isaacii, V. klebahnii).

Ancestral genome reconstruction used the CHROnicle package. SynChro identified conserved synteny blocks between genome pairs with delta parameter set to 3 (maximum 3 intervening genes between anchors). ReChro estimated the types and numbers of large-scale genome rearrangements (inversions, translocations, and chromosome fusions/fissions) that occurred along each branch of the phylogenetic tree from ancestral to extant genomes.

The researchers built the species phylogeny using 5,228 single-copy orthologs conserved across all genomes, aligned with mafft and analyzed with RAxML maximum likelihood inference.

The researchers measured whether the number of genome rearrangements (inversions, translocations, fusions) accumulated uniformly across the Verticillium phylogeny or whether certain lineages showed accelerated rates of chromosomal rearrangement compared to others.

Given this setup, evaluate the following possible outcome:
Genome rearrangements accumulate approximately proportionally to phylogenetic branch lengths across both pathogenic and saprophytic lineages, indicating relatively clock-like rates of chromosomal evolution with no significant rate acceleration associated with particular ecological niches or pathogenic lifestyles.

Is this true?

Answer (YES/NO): NO